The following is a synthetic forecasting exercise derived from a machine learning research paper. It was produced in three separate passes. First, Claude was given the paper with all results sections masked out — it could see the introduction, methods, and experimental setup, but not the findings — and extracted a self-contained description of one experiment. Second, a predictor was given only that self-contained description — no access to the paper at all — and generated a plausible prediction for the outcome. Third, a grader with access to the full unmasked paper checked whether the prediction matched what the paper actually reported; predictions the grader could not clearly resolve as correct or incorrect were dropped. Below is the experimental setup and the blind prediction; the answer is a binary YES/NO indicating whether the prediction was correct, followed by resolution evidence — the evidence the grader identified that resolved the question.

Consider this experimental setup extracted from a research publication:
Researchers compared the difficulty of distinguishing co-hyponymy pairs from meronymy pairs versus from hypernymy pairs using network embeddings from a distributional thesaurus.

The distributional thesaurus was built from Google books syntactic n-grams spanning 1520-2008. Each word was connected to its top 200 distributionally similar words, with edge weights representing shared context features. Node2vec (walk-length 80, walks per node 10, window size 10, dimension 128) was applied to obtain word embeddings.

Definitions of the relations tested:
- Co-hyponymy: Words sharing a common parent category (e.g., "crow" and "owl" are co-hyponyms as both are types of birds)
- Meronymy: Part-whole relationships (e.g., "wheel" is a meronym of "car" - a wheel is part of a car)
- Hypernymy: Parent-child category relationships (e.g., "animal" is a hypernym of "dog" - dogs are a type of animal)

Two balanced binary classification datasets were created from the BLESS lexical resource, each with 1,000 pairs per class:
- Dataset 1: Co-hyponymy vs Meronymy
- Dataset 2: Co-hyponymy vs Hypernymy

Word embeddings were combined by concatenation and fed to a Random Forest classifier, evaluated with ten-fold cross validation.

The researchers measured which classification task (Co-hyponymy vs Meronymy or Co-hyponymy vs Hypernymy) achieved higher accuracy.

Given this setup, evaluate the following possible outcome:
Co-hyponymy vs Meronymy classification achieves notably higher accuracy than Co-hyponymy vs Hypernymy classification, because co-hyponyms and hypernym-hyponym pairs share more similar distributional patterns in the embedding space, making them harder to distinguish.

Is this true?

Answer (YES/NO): NO